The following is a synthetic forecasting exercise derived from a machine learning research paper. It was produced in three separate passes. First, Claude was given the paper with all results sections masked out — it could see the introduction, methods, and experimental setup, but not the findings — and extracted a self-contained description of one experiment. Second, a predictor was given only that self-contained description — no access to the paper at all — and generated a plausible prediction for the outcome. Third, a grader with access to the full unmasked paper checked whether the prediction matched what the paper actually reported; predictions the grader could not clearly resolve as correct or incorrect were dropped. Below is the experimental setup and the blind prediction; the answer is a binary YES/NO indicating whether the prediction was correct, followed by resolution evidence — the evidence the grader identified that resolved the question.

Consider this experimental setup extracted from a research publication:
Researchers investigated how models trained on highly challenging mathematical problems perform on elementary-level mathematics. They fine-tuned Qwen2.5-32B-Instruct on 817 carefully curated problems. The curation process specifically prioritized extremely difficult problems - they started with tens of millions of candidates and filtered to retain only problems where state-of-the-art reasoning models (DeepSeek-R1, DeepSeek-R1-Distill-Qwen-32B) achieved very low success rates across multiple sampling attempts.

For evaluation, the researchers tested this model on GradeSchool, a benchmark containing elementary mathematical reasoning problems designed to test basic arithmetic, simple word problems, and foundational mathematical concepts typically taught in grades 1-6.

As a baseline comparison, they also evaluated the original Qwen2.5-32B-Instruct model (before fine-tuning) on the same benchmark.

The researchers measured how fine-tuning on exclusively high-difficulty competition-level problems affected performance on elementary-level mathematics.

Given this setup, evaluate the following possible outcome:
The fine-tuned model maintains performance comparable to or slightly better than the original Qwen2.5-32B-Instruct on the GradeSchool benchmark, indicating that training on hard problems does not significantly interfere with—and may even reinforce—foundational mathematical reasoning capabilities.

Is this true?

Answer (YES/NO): YES